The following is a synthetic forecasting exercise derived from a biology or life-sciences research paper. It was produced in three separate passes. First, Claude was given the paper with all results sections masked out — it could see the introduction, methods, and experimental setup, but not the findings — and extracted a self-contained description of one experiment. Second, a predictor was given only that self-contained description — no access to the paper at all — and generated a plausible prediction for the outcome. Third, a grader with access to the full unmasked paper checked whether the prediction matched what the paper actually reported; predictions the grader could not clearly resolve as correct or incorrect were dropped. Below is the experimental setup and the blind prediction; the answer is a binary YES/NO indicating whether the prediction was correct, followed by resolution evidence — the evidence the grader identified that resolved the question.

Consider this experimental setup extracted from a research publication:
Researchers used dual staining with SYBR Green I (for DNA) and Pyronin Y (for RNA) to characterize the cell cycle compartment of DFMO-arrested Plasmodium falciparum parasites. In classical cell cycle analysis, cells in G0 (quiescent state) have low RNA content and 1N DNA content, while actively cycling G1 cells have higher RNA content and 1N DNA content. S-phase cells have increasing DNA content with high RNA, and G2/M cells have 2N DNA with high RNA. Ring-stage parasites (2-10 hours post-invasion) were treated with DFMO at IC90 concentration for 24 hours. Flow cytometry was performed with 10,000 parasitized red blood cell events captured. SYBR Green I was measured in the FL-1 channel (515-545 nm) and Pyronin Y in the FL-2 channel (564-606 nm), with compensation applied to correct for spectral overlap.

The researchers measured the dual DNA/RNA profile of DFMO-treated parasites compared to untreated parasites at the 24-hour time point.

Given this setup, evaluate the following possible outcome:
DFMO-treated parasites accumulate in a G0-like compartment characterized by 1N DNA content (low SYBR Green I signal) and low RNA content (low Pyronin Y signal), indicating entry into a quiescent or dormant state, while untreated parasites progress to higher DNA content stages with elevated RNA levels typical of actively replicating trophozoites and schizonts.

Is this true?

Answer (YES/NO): YES